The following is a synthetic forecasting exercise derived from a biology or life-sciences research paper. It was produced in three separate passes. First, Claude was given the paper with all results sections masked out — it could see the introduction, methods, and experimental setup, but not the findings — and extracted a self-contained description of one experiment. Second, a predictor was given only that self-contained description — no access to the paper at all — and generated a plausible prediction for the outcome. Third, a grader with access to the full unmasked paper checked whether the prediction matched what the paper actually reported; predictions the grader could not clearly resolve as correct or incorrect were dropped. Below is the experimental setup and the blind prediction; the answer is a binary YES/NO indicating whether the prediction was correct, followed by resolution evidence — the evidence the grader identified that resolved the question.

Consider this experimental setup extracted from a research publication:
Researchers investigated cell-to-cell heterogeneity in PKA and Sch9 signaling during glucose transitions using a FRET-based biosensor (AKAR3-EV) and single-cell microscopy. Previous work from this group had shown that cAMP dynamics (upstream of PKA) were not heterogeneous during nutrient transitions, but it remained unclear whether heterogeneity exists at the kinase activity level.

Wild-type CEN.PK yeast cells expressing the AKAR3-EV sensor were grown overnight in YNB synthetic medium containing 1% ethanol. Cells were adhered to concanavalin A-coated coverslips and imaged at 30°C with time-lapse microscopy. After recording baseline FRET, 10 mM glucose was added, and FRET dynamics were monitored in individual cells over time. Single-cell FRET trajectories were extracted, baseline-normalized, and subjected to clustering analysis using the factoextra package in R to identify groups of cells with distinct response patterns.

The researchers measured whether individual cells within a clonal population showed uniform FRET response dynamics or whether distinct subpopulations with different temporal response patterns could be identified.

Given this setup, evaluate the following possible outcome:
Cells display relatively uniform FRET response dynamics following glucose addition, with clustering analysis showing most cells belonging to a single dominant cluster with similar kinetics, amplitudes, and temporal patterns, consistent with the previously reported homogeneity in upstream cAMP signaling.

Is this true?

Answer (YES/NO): YES